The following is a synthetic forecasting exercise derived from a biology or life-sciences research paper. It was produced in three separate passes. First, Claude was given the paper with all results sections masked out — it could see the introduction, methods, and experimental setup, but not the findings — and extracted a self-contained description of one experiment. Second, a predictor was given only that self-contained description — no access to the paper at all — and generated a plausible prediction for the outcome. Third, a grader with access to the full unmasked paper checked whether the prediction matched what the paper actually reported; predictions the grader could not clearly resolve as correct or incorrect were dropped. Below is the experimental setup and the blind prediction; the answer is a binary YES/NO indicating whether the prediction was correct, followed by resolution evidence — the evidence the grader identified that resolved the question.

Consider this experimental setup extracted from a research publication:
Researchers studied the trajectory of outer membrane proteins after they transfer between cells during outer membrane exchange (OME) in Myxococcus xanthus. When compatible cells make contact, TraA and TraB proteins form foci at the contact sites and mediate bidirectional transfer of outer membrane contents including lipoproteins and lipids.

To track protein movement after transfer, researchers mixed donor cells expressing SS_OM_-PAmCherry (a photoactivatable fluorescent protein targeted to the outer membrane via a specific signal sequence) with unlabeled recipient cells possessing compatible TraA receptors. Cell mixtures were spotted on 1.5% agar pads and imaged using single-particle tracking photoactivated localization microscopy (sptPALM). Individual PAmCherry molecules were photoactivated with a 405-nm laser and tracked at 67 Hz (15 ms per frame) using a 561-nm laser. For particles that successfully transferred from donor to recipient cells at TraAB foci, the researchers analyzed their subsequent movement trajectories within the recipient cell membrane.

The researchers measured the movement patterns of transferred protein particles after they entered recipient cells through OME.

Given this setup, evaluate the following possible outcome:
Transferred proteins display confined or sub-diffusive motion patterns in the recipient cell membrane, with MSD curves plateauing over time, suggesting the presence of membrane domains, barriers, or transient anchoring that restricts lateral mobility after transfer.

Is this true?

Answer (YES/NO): NO